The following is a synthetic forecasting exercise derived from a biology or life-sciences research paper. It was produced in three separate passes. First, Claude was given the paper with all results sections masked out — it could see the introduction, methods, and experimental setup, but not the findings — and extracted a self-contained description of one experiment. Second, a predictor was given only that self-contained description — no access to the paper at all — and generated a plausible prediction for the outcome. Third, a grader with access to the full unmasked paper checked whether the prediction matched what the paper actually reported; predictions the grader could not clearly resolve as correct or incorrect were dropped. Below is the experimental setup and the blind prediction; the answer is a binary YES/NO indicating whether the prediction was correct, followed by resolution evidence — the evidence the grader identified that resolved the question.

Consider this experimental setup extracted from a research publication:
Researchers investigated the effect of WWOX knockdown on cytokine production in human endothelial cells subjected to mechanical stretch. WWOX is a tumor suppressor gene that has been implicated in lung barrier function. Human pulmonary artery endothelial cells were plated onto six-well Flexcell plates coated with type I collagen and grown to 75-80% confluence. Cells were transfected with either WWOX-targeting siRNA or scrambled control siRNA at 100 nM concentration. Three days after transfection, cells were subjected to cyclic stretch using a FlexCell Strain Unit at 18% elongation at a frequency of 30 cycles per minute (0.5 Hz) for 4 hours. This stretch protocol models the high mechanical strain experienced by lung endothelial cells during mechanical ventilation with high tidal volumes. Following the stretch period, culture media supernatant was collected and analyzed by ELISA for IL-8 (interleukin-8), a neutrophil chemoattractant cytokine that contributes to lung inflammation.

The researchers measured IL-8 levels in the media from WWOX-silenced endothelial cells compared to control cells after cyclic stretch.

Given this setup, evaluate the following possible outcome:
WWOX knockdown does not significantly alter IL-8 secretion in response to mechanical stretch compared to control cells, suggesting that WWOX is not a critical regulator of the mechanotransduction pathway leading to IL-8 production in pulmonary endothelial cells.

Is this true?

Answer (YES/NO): NO